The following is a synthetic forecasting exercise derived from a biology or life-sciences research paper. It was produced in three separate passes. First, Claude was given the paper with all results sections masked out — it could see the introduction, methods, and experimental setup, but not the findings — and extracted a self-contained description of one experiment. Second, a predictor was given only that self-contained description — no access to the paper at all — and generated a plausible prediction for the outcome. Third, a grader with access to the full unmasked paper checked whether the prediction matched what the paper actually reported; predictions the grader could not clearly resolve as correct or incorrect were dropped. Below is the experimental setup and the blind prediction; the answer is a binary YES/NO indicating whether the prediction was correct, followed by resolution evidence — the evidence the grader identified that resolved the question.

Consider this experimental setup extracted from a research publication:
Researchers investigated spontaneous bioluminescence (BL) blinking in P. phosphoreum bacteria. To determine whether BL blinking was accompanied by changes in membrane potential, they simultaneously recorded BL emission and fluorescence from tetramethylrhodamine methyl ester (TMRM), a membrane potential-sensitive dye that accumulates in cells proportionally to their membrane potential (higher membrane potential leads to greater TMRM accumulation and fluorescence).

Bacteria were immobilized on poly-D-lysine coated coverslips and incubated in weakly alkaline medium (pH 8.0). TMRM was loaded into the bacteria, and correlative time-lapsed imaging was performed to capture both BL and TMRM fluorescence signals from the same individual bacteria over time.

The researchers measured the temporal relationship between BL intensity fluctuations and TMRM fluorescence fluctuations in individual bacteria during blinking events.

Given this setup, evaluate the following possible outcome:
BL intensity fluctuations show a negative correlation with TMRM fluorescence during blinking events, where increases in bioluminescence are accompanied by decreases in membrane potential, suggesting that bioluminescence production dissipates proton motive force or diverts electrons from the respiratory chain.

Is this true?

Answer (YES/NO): NO